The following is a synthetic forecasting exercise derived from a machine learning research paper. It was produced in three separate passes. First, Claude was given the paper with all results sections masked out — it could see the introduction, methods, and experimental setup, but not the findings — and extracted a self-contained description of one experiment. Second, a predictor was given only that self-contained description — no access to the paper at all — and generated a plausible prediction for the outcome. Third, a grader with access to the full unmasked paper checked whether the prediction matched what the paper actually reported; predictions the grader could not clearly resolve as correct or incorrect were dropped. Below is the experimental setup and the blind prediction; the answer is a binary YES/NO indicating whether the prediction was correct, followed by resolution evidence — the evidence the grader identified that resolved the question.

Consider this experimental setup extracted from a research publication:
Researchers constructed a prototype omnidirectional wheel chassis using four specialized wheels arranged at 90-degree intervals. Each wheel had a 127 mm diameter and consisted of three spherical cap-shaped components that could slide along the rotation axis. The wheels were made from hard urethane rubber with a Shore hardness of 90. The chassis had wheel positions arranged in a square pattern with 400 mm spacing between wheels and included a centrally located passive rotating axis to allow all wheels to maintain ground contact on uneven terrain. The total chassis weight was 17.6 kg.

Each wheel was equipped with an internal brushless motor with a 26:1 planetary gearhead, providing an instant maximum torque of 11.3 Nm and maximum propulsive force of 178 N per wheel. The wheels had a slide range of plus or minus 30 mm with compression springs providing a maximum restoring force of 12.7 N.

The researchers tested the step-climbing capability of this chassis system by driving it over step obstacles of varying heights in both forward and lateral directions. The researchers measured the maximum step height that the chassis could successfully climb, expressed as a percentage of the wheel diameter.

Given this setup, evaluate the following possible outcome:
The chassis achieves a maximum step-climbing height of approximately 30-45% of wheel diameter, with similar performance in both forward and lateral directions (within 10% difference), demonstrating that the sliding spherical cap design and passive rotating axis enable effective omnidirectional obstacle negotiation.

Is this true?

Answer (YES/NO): YES